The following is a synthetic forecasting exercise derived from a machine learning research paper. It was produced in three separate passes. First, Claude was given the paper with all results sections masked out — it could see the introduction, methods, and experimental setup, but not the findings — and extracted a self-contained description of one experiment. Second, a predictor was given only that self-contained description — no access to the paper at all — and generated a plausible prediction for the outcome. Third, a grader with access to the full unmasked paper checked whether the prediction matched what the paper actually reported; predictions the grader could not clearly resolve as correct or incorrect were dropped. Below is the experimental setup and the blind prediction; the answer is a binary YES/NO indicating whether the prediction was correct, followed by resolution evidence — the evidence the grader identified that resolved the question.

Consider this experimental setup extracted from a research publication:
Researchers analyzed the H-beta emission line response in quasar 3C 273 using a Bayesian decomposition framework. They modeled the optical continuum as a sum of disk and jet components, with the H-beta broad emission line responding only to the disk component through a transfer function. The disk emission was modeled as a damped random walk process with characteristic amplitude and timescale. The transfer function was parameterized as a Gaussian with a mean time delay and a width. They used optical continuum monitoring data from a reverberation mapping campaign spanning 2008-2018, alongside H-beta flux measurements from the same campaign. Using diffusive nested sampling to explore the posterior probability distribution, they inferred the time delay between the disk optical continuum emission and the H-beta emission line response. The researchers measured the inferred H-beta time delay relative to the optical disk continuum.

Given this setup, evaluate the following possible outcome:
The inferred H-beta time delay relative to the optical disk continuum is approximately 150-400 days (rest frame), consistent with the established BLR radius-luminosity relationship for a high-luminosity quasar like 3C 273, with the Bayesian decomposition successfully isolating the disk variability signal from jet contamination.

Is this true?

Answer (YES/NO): YES